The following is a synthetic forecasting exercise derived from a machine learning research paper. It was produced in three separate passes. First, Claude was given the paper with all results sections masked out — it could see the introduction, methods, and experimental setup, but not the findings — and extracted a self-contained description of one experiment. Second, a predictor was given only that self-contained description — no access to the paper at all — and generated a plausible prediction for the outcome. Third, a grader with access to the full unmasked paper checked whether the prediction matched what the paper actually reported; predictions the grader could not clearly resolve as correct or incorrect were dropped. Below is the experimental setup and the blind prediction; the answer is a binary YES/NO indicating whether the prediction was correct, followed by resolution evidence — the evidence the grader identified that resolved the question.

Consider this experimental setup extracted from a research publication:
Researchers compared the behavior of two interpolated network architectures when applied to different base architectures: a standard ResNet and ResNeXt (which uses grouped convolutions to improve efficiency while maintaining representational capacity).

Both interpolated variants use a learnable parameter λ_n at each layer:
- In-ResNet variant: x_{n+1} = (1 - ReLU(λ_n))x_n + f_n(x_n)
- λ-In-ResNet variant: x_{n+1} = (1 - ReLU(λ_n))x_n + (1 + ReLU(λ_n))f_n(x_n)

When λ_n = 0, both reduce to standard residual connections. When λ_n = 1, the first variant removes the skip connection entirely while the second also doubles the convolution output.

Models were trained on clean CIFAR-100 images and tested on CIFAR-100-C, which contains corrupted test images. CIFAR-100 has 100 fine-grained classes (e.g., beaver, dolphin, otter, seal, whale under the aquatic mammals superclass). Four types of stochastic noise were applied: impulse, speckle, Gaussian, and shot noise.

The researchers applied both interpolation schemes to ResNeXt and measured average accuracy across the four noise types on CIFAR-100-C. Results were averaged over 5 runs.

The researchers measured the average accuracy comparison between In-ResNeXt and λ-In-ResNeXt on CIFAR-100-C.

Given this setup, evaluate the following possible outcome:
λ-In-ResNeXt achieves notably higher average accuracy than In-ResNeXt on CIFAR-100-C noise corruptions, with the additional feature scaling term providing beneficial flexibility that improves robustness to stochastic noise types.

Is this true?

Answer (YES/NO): YES